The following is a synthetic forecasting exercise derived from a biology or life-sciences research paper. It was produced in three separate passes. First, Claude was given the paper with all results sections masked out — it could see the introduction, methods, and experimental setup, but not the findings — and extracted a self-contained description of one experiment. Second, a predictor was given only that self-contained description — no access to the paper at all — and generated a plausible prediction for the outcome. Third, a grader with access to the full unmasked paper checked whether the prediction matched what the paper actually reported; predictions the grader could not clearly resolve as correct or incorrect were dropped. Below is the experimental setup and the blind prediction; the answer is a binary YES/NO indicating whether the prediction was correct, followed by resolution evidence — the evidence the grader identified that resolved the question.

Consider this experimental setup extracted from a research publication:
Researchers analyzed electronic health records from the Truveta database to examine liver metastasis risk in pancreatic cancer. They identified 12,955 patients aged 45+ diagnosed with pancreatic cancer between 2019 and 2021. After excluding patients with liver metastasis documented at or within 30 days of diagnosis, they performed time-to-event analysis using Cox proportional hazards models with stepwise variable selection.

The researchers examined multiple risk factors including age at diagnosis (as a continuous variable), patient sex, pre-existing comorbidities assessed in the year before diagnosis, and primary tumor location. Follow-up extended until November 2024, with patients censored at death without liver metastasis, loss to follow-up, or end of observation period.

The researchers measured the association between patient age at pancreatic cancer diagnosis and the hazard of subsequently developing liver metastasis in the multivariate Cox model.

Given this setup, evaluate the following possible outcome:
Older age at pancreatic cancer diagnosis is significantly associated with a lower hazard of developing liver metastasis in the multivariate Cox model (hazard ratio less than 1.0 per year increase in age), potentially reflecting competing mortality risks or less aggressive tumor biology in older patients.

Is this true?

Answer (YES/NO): NO